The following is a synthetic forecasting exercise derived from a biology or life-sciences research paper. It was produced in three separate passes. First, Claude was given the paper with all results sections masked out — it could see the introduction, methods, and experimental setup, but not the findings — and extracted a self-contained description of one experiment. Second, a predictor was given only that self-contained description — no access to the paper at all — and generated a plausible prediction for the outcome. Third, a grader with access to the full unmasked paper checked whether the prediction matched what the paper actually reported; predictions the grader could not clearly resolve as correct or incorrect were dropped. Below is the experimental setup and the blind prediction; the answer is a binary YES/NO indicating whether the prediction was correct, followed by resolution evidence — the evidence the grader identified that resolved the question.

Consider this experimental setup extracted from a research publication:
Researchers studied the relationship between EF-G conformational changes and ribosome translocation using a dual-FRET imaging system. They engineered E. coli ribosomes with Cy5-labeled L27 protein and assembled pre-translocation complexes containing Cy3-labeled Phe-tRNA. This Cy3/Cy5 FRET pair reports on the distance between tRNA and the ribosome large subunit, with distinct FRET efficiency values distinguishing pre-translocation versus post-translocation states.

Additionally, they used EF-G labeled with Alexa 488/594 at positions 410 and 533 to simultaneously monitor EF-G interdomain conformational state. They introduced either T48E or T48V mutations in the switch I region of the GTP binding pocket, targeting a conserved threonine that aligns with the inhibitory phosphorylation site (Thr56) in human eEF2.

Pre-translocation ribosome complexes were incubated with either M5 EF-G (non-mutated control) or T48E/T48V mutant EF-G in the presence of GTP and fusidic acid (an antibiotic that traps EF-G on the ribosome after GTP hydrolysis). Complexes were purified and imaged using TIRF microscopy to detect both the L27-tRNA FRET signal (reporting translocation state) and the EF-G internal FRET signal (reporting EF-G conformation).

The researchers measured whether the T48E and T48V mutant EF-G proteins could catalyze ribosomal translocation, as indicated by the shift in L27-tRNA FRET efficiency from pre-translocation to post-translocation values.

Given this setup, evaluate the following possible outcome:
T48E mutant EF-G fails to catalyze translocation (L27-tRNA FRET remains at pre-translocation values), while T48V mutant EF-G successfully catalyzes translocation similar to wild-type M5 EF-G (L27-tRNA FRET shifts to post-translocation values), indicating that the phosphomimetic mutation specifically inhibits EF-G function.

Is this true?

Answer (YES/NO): NO